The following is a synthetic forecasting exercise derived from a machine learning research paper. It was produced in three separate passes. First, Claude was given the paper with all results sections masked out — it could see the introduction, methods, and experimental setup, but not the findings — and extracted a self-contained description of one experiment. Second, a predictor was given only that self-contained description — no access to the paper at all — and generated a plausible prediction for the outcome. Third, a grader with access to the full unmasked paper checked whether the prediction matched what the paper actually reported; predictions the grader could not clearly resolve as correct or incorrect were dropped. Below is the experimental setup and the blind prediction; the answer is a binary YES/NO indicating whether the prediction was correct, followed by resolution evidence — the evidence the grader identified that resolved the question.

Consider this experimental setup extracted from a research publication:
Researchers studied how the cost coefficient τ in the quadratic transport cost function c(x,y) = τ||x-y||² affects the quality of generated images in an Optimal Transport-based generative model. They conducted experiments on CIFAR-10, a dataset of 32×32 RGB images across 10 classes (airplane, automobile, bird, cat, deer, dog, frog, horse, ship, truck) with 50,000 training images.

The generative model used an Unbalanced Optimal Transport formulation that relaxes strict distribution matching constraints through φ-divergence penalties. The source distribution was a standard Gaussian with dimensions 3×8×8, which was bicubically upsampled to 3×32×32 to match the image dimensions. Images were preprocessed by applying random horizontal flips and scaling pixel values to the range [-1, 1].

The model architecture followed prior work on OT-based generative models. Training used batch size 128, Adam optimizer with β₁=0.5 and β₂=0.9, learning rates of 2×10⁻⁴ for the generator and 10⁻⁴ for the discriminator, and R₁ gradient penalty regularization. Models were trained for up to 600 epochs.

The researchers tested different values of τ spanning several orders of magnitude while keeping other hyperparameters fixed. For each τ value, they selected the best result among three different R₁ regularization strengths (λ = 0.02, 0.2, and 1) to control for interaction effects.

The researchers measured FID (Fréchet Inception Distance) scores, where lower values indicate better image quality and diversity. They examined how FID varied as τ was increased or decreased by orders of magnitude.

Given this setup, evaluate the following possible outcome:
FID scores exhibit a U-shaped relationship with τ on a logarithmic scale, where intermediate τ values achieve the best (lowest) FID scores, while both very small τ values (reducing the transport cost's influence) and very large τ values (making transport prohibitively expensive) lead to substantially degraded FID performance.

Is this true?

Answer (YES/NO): YES